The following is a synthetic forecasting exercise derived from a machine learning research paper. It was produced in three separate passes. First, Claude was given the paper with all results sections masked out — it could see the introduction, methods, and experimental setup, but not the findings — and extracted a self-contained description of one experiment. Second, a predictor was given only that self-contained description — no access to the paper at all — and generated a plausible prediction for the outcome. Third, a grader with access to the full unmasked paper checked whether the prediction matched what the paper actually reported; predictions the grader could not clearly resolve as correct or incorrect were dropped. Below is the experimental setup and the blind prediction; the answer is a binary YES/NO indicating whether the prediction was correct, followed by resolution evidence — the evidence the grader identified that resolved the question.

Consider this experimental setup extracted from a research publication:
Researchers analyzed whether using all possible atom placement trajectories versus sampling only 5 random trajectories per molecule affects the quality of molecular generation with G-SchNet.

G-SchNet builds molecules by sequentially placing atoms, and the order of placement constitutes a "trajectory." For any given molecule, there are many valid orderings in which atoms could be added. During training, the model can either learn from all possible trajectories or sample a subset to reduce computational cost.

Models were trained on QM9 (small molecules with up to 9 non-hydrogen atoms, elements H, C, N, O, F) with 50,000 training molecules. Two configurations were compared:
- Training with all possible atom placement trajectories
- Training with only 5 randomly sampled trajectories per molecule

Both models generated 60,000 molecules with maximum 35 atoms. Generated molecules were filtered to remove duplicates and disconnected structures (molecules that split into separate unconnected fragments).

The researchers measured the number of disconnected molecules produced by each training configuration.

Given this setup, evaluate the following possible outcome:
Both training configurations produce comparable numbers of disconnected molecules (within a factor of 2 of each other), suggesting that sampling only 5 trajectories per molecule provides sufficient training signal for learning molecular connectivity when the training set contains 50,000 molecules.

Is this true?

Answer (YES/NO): YES